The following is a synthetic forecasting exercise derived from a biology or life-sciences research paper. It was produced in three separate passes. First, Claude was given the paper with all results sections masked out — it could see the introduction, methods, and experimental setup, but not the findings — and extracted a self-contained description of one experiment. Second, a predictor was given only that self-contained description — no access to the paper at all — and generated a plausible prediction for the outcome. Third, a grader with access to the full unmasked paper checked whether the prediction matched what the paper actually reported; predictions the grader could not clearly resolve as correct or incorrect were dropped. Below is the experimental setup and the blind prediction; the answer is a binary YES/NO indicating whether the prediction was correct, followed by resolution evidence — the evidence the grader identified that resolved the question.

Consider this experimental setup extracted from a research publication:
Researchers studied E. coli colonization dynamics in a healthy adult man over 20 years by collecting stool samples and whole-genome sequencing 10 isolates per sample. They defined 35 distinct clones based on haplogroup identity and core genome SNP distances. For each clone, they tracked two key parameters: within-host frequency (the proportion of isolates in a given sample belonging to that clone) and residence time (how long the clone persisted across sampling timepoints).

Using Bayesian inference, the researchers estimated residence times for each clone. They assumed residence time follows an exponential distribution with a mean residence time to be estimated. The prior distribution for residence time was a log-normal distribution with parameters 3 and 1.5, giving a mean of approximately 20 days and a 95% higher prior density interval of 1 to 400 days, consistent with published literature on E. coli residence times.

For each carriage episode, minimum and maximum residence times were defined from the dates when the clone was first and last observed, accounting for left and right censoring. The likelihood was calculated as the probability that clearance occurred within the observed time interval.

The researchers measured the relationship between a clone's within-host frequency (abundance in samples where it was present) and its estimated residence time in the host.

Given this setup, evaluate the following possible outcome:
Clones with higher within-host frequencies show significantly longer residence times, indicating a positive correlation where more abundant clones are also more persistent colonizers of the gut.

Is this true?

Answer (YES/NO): YES